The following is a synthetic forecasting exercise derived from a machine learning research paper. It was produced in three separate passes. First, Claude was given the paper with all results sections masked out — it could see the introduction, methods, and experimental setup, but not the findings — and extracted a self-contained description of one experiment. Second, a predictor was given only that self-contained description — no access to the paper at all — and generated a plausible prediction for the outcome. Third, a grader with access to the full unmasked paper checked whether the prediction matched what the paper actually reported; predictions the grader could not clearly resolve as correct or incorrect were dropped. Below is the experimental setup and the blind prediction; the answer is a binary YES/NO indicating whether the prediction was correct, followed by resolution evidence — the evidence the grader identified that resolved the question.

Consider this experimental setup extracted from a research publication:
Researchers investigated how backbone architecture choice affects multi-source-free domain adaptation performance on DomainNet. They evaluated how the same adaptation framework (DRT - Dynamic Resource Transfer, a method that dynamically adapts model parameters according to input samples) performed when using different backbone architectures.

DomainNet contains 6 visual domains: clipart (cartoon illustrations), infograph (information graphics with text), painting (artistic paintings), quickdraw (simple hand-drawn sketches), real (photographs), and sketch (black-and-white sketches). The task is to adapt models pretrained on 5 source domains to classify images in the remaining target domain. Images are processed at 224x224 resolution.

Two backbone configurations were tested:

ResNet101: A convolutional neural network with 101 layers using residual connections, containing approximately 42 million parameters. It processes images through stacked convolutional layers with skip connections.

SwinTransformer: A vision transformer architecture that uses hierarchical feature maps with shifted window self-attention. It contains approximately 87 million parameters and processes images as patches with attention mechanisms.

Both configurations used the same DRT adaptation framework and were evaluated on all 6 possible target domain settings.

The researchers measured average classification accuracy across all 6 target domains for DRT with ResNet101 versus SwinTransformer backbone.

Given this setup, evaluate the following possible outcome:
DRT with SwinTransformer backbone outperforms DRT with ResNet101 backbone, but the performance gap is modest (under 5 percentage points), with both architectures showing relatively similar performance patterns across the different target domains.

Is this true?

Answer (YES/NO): YES